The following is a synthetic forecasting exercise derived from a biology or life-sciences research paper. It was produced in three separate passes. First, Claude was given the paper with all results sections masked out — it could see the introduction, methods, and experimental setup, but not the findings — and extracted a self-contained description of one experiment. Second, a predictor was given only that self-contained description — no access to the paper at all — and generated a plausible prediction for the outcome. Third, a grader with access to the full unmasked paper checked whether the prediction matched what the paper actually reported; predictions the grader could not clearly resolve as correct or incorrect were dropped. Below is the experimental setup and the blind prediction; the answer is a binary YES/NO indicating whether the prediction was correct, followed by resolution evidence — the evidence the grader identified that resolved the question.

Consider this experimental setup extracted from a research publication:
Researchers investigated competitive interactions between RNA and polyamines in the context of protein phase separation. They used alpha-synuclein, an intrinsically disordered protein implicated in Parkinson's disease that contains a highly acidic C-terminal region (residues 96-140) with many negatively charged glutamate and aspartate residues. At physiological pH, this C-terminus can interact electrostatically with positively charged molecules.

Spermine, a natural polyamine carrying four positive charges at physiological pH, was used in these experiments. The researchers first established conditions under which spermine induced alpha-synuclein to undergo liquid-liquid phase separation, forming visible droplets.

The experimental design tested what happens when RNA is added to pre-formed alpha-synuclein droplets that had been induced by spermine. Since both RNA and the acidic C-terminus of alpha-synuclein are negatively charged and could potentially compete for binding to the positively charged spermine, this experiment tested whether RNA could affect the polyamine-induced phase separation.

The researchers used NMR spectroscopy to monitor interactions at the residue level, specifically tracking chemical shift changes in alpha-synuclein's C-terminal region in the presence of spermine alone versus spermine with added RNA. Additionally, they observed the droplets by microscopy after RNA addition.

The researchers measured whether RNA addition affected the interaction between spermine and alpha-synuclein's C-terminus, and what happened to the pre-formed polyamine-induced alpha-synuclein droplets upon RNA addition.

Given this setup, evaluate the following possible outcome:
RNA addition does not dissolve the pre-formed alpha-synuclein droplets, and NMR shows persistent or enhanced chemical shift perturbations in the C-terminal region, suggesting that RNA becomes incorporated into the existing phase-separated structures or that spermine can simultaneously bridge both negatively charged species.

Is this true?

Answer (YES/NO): NO